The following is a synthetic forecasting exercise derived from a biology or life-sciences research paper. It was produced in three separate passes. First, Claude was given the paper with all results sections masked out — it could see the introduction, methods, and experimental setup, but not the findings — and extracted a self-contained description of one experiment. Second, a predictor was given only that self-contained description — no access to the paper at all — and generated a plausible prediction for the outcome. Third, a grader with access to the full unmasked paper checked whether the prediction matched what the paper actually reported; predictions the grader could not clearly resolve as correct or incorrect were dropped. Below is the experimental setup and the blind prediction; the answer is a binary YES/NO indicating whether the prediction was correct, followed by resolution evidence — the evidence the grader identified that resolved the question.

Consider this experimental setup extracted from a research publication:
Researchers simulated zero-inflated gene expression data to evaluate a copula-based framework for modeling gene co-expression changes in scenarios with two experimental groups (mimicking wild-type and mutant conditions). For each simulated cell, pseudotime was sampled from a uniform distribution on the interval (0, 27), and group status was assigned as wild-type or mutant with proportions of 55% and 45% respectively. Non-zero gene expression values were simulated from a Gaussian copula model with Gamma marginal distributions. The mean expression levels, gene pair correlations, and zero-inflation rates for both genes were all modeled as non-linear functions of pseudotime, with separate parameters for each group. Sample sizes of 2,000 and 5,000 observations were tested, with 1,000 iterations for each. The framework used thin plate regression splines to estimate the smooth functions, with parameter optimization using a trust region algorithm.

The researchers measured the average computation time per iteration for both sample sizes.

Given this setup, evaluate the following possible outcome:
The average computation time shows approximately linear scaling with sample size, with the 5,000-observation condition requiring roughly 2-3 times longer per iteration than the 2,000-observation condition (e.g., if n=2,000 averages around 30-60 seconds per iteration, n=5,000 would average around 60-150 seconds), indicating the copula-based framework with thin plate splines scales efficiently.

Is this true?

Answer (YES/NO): NO